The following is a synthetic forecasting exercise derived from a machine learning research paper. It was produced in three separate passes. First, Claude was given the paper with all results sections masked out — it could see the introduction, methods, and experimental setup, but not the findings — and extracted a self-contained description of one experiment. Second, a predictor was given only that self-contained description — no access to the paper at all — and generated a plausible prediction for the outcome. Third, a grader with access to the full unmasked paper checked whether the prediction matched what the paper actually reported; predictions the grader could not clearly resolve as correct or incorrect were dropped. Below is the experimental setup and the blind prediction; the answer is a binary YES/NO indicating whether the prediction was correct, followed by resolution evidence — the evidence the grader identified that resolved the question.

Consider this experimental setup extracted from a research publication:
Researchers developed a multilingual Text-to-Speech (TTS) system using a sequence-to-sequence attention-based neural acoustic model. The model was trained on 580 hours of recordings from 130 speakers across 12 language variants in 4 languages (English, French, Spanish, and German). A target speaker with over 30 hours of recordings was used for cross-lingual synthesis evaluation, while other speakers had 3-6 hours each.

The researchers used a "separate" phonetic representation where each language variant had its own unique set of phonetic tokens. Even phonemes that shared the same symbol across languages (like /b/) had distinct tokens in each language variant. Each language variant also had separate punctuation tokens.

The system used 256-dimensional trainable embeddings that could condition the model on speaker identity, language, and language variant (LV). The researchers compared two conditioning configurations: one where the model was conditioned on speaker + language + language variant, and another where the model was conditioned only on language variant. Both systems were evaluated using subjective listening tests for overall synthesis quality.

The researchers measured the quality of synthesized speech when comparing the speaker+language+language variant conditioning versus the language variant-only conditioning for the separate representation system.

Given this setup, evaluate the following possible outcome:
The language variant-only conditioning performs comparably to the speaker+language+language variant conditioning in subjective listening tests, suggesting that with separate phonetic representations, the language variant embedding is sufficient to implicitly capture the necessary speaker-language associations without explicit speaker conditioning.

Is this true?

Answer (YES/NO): NO